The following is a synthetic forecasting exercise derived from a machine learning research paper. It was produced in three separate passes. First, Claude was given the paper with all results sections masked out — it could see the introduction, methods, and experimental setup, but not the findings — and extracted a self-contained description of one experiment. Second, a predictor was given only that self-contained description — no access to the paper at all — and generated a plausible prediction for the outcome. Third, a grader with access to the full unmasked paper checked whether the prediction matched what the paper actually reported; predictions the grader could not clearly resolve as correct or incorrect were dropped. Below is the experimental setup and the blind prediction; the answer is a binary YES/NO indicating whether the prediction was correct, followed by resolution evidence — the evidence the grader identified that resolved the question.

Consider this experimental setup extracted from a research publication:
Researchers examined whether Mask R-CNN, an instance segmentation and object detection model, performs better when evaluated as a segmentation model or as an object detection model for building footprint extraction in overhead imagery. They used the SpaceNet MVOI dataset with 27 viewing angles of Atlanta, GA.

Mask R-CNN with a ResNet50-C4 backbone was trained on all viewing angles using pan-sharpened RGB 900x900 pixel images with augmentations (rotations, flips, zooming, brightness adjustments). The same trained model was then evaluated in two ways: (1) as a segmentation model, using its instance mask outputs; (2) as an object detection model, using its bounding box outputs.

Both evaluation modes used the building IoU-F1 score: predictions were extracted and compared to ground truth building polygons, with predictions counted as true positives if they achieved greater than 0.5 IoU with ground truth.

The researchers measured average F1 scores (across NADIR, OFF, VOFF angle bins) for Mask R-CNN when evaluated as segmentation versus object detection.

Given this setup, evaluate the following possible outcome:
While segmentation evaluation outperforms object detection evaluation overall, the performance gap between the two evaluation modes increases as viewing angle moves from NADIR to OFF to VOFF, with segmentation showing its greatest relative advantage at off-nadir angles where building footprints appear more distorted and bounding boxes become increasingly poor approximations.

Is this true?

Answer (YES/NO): NO